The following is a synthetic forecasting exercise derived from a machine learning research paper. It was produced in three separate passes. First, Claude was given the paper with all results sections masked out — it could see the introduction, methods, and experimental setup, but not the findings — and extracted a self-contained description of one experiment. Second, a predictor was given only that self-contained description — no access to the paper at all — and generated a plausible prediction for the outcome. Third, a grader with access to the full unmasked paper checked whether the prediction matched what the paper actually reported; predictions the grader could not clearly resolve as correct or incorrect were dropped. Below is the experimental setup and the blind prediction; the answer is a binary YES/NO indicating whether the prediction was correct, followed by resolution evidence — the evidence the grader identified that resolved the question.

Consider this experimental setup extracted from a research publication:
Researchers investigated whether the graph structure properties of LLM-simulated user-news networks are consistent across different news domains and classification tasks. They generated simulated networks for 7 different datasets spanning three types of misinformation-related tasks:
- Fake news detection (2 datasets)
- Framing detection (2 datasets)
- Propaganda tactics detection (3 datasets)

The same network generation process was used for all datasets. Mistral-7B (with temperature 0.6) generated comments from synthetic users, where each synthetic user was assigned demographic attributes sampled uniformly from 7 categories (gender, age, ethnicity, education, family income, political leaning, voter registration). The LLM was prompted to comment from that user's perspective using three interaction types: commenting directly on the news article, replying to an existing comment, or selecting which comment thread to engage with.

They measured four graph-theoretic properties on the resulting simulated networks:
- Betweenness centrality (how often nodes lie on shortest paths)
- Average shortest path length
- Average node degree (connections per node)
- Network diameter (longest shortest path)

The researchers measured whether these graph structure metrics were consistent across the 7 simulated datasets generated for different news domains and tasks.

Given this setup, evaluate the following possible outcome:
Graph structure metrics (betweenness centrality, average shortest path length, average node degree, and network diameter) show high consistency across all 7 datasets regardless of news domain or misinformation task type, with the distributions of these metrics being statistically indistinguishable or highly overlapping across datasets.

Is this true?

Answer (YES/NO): YES